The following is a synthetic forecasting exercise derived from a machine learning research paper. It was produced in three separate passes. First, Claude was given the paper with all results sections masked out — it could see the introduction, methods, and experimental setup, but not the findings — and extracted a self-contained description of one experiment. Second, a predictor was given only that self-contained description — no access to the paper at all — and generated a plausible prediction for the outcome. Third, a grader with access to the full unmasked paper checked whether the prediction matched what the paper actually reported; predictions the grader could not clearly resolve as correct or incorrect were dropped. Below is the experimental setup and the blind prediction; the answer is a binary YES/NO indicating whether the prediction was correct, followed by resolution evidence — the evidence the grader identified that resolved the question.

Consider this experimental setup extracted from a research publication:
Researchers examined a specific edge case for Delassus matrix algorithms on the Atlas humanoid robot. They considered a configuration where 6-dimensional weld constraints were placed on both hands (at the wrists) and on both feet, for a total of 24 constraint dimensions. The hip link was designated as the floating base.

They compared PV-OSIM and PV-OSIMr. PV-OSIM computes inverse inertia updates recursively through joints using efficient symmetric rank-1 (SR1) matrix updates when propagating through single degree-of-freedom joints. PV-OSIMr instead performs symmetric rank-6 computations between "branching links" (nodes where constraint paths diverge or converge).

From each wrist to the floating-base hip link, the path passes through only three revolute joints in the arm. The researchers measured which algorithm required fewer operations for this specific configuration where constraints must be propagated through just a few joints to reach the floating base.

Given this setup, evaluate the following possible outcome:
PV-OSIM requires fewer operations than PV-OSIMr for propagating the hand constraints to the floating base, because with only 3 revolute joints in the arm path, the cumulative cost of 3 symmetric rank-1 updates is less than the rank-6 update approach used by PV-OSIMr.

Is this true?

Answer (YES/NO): YES